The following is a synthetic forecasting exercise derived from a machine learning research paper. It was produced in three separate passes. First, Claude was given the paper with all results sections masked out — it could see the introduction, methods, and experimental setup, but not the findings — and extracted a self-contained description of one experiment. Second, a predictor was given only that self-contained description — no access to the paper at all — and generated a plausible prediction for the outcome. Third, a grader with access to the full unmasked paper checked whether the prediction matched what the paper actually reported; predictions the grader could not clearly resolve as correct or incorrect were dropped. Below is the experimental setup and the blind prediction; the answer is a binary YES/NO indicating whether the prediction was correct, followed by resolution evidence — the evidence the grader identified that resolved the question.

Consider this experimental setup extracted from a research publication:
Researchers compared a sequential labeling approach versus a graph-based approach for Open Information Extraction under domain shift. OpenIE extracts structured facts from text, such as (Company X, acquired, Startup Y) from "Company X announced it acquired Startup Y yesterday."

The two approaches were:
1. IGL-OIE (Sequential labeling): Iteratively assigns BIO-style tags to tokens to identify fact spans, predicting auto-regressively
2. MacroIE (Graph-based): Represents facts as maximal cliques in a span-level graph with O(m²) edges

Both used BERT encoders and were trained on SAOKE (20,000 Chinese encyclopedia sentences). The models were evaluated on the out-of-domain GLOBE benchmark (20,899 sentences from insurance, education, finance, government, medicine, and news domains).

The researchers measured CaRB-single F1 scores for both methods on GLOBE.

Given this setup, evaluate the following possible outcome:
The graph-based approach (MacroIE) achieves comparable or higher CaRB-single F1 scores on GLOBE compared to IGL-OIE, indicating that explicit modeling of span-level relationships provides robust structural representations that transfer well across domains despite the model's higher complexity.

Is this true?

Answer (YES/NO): NO